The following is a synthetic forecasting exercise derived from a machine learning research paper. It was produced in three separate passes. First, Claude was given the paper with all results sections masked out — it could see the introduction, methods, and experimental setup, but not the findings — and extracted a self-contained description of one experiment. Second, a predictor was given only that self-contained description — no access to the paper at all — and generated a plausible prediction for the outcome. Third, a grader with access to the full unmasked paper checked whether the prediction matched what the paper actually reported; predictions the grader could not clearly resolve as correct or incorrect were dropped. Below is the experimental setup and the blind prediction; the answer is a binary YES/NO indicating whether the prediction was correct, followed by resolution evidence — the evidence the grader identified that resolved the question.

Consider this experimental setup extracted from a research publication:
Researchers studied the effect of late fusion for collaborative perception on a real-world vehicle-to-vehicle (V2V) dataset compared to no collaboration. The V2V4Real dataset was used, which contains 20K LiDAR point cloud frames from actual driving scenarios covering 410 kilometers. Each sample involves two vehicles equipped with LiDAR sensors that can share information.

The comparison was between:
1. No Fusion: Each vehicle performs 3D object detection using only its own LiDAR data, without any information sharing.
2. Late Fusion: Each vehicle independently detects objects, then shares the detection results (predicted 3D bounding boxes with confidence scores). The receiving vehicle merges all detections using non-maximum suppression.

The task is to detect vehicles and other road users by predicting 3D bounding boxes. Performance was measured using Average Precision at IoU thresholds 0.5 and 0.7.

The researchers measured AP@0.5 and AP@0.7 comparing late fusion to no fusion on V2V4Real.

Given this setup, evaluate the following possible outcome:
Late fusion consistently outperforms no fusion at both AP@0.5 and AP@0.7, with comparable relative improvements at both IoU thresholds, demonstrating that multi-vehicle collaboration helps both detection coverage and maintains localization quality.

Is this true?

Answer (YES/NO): NO